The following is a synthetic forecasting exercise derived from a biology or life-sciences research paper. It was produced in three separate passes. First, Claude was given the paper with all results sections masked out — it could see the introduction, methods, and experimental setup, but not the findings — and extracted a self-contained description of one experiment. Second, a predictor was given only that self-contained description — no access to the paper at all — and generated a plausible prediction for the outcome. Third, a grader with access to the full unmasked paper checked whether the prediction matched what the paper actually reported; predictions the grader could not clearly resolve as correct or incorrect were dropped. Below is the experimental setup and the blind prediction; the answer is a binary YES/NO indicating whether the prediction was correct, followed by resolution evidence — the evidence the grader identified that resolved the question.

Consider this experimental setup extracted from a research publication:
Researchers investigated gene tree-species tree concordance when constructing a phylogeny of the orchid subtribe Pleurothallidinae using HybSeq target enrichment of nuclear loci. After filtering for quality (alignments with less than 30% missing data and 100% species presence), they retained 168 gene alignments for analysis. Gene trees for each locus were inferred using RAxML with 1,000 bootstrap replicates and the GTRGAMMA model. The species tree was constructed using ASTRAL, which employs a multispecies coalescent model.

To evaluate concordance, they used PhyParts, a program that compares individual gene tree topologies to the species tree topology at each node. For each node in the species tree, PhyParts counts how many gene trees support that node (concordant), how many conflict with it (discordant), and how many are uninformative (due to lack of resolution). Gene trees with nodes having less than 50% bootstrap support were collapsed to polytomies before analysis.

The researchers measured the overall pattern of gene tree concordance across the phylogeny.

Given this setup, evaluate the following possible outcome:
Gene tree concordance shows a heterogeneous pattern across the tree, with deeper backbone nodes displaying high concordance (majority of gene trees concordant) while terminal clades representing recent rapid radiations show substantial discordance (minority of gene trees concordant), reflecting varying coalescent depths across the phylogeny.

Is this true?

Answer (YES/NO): NO